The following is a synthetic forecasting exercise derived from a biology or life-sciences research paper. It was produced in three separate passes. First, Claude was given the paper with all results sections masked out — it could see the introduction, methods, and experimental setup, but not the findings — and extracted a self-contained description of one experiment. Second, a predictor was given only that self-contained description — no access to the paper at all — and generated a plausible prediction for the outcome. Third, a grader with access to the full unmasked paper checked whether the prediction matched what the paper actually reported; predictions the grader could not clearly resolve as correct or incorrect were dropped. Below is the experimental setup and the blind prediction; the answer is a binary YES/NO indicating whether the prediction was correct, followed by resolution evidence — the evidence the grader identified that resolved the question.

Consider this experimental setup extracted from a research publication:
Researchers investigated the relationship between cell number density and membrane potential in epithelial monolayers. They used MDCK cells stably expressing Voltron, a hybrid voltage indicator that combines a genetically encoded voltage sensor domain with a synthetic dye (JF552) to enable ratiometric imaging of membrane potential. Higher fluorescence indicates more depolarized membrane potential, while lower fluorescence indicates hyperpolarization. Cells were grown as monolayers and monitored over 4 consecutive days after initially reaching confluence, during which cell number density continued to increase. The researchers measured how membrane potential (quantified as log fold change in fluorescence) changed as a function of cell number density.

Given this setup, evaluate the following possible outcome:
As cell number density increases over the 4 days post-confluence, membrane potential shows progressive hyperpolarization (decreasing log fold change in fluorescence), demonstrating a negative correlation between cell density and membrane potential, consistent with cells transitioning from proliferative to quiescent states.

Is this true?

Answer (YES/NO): YES